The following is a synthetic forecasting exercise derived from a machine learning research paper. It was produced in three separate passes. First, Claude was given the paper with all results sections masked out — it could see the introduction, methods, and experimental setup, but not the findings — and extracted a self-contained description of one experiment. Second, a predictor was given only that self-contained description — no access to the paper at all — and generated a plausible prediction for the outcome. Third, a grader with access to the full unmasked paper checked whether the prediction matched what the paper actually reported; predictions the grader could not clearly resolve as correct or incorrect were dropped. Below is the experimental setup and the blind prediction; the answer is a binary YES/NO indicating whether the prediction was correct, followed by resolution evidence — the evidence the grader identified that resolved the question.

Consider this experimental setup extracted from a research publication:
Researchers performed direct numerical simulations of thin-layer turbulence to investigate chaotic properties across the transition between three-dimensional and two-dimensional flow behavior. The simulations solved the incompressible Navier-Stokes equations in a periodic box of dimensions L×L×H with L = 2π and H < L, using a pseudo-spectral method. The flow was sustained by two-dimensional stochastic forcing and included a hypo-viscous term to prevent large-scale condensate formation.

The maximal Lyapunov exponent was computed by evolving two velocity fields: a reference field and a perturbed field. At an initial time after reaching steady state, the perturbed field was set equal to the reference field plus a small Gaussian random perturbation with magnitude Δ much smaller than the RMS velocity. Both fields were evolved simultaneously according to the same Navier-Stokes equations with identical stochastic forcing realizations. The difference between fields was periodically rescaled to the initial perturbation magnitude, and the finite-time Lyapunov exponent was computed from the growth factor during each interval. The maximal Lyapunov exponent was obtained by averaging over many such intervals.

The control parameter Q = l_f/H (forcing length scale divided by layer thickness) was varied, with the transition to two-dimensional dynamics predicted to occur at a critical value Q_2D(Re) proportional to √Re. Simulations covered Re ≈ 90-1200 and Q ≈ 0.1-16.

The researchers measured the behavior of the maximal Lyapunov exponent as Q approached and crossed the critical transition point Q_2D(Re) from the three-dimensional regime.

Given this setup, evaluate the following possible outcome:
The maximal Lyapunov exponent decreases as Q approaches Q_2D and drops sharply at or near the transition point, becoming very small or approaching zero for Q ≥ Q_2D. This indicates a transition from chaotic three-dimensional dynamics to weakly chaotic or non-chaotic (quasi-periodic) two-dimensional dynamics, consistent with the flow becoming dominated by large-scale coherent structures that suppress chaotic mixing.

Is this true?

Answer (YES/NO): NO